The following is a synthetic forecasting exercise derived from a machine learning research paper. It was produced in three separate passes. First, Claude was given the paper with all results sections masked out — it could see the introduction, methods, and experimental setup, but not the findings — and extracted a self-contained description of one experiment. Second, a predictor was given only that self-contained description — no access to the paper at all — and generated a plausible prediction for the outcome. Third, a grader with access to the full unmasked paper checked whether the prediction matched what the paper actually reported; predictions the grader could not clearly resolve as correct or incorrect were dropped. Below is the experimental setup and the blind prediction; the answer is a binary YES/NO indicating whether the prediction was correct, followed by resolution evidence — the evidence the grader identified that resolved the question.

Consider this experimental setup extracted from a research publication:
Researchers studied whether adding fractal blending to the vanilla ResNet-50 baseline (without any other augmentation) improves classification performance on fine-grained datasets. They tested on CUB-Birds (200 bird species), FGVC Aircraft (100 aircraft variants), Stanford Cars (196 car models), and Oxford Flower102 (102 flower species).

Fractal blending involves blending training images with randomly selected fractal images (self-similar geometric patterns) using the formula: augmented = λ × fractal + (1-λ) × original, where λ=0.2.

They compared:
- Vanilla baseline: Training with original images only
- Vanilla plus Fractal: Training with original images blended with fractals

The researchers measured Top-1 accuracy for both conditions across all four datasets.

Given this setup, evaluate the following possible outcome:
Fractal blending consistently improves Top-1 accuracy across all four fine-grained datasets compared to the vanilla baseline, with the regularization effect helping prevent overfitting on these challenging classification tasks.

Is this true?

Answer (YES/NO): NO